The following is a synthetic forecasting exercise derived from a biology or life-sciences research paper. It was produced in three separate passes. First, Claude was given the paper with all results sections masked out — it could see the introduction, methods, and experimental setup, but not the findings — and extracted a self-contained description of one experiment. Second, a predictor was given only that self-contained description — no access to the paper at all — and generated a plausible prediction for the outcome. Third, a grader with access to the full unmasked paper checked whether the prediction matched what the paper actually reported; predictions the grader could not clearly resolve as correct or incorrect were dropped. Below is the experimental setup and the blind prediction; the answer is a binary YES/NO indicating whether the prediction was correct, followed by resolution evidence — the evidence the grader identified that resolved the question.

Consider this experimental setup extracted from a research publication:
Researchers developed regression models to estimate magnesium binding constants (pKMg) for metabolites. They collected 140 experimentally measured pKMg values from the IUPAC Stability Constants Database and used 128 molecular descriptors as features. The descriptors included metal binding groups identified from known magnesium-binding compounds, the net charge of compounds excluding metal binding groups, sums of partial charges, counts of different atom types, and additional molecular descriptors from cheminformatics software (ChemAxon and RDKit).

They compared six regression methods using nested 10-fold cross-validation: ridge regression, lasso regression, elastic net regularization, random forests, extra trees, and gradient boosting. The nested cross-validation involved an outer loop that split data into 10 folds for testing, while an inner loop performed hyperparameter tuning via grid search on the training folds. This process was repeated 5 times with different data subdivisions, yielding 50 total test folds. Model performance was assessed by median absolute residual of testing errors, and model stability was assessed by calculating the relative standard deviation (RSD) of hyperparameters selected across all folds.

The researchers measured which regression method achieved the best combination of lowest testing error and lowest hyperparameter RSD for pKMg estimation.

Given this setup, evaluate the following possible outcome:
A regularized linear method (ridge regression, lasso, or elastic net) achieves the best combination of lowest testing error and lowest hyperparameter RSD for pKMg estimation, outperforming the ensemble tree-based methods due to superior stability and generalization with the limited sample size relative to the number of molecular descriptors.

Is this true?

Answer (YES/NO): YES